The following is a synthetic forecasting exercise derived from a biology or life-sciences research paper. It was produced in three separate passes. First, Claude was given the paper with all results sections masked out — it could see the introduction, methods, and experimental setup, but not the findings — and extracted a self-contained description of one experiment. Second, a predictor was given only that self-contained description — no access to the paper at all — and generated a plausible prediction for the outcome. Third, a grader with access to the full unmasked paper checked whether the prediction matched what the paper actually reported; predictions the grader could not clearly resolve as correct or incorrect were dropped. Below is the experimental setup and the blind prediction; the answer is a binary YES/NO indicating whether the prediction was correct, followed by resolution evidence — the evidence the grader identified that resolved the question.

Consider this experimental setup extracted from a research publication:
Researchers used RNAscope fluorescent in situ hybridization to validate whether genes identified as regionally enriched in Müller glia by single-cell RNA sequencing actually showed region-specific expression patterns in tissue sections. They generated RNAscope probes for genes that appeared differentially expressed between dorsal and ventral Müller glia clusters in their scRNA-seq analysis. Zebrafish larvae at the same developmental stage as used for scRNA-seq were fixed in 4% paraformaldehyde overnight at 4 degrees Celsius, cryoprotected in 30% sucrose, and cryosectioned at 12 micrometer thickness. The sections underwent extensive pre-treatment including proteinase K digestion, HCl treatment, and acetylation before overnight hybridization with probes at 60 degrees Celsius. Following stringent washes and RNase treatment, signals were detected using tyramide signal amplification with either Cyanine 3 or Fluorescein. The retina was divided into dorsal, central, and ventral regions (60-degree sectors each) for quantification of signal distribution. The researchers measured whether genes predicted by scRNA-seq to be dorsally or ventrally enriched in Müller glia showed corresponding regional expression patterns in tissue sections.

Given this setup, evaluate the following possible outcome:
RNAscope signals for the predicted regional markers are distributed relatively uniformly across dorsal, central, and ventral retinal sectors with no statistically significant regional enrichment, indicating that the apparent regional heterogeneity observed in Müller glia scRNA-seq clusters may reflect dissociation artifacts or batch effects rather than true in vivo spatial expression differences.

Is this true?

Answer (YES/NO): NO